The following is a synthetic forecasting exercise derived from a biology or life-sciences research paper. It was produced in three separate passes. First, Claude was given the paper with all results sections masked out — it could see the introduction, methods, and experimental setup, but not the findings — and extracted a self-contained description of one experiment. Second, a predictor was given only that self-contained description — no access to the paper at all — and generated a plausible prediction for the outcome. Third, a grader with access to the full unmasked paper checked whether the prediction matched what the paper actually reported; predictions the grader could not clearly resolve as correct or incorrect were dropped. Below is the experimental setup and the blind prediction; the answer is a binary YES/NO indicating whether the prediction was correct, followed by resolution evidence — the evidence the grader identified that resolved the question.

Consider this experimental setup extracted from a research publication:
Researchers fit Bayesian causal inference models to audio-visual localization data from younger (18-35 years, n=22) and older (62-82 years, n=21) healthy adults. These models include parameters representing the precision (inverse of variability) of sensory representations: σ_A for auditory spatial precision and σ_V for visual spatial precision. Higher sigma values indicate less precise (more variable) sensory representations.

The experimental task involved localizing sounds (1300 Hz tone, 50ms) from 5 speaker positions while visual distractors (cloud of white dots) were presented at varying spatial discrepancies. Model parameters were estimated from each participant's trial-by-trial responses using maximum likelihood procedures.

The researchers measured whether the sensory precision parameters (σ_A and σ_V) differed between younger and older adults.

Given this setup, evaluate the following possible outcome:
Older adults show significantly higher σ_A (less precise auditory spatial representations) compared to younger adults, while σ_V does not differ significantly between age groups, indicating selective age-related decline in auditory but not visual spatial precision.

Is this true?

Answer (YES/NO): NO